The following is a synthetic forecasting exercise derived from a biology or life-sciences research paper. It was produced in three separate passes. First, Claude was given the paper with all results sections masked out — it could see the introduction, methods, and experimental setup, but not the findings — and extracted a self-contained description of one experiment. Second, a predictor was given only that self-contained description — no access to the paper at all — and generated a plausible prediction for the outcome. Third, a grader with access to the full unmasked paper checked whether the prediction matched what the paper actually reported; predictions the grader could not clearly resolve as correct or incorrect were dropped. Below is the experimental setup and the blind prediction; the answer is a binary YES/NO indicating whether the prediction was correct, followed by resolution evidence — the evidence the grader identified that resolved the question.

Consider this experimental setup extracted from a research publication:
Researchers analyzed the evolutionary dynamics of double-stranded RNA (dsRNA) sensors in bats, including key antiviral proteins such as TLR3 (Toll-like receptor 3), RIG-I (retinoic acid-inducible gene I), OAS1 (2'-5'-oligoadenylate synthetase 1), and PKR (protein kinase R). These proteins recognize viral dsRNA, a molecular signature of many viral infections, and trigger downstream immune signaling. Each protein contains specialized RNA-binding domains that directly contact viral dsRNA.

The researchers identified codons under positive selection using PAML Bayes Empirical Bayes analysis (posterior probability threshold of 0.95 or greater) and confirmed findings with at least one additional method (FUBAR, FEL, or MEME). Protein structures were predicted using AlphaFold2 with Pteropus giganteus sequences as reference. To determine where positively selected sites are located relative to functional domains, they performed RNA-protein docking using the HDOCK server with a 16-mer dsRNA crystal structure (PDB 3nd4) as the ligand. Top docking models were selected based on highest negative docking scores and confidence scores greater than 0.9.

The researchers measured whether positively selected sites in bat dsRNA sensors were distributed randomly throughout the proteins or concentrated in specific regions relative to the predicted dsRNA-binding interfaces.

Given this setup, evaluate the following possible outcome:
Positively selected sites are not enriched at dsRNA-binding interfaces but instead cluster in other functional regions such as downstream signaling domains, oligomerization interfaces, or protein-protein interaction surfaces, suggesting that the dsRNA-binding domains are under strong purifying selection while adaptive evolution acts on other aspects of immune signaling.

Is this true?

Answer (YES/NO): NO